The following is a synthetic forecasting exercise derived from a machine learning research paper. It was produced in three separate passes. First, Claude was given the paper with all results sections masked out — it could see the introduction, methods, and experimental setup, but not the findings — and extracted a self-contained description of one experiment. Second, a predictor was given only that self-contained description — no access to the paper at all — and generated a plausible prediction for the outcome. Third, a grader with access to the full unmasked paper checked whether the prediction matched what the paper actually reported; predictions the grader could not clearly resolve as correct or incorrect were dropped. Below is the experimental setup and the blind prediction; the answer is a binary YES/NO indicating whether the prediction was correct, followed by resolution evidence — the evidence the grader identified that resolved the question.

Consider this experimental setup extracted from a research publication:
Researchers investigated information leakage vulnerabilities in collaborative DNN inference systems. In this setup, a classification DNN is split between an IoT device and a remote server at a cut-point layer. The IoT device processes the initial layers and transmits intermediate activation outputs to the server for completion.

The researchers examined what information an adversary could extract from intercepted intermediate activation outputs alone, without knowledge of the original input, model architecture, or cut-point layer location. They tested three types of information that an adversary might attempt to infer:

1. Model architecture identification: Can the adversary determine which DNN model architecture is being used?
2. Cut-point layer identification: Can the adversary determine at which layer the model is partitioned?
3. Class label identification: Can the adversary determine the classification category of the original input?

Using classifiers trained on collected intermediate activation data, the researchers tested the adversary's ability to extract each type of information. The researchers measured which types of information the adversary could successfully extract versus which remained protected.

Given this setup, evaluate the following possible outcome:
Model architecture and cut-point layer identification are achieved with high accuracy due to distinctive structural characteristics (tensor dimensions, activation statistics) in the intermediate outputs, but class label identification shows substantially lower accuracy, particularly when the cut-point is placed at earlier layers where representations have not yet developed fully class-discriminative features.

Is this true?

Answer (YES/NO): YES